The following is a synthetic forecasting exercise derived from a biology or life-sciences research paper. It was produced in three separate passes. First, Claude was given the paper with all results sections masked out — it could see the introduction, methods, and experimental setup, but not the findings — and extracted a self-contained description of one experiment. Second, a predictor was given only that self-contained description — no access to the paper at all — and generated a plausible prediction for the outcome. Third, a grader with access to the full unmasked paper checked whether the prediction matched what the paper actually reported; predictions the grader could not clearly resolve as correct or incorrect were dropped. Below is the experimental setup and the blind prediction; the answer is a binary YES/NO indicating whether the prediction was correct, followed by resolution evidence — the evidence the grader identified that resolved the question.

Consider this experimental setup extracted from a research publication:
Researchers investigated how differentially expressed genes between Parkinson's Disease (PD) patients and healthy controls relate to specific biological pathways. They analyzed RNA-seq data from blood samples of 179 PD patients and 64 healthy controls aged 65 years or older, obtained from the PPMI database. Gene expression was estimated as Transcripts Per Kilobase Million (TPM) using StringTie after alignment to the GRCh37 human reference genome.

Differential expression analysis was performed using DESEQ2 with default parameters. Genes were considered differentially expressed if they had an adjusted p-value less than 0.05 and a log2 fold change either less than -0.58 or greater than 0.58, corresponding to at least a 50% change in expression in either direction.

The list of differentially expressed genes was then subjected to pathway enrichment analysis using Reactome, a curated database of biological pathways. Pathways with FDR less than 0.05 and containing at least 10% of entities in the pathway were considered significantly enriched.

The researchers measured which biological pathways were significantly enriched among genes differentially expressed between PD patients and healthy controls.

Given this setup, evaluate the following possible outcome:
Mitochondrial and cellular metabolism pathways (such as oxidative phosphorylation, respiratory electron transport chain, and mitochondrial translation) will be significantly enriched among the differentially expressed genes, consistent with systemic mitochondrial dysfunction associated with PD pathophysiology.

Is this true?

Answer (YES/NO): NO